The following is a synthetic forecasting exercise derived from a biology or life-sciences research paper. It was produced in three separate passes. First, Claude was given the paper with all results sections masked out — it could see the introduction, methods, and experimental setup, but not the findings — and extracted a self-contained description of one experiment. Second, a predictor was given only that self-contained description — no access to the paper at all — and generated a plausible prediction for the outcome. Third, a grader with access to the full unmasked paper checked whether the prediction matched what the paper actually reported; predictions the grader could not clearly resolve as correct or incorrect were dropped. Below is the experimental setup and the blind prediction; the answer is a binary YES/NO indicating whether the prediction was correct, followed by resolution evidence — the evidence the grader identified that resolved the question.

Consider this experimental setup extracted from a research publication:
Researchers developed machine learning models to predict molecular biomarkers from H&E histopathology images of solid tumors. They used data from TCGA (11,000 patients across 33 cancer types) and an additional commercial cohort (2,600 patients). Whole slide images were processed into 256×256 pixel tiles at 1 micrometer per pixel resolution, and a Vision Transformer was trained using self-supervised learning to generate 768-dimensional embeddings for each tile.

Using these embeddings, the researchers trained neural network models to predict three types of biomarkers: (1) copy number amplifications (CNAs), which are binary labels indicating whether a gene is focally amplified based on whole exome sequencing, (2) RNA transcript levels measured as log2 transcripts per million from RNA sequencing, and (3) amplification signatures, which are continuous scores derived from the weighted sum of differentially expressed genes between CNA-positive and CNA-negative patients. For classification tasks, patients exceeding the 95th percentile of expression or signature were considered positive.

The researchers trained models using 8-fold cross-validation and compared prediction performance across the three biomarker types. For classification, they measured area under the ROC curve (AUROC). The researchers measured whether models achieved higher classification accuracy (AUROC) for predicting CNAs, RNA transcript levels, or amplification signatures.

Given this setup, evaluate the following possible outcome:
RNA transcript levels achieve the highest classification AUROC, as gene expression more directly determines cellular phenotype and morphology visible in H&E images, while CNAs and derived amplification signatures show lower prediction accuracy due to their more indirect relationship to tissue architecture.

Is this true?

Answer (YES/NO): NO